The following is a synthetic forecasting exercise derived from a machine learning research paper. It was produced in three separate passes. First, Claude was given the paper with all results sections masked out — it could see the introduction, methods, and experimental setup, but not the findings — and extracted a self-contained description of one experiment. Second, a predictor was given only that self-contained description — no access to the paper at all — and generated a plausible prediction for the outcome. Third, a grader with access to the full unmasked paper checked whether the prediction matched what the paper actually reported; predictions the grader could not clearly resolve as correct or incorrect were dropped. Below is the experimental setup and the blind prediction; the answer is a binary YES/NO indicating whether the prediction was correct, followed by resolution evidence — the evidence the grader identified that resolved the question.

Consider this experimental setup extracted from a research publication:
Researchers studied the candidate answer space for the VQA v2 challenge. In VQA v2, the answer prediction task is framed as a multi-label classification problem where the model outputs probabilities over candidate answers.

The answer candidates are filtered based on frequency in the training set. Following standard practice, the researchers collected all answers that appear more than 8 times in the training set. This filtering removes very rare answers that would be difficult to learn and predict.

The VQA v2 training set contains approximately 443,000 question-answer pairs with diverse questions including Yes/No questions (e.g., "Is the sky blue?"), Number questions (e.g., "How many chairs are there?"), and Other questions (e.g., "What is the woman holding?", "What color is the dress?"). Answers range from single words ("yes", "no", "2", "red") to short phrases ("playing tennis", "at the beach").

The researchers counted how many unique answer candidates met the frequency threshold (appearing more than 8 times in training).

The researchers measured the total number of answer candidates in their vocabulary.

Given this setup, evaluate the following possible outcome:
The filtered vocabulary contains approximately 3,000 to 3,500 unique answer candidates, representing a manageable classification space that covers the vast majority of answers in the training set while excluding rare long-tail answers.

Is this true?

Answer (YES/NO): YES